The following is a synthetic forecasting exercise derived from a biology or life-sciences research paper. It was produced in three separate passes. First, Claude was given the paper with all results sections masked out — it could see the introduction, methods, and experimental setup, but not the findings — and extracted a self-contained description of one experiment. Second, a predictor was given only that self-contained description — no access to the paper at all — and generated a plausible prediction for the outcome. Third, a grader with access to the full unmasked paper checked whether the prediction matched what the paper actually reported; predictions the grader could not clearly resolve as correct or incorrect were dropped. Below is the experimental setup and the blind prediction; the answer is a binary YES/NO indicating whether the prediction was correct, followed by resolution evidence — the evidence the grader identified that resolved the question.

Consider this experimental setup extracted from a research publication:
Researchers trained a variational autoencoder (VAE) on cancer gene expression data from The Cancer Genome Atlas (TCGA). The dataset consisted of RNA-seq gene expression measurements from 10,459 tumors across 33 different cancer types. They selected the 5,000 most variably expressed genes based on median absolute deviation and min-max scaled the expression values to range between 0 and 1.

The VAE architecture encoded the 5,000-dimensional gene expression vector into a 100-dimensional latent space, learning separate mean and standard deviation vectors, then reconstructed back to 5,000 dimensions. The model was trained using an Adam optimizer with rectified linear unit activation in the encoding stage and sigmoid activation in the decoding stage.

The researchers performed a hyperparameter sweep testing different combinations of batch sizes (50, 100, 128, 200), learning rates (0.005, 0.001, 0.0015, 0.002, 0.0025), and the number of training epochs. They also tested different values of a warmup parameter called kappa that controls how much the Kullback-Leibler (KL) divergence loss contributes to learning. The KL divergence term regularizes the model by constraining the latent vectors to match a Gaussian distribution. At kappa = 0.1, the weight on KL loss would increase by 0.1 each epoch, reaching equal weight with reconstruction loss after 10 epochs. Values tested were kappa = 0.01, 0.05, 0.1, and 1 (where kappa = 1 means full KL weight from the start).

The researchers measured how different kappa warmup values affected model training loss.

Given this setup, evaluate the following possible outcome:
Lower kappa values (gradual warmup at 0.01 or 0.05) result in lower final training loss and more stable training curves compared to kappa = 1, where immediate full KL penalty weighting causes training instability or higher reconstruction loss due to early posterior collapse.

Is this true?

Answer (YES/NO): NO